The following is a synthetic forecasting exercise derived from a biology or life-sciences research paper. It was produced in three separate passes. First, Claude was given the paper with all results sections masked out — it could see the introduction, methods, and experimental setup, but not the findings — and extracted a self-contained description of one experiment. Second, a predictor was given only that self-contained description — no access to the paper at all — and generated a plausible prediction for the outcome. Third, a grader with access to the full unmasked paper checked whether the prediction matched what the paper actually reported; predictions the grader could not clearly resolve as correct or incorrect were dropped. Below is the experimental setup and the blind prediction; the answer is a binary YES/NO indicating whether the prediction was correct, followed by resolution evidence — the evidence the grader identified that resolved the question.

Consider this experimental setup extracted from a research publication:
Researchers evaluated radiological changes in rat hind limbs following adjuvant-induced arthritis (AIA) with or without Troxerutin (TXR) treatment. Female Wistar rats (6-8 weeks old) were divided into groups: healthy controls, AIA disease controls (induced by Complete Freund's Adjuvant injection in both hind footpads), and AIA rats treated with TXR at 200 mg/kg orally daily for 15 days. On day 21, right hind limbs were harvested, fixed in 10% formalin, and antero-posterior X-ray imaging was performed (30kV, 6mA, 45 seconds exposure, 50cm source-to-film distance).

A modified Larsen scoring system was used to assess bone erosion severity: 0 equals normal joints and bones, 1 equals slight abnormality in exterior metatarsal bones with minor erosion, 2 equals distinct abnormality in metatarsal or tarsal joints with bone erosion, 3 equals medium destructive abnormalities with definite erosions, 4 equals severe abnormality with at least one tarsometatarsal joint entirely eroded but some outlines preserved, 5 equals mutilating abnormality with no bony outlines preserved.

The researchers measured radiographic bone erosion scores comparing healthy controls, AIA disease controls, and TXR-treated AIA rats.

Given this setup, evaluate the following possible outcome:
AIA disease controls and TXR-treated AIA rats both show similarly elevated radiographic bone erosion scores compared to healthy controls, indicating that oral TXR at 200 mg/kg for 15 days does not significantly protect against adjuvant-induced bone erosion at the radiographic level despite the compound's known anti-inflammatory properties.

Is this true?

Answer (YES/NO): NO